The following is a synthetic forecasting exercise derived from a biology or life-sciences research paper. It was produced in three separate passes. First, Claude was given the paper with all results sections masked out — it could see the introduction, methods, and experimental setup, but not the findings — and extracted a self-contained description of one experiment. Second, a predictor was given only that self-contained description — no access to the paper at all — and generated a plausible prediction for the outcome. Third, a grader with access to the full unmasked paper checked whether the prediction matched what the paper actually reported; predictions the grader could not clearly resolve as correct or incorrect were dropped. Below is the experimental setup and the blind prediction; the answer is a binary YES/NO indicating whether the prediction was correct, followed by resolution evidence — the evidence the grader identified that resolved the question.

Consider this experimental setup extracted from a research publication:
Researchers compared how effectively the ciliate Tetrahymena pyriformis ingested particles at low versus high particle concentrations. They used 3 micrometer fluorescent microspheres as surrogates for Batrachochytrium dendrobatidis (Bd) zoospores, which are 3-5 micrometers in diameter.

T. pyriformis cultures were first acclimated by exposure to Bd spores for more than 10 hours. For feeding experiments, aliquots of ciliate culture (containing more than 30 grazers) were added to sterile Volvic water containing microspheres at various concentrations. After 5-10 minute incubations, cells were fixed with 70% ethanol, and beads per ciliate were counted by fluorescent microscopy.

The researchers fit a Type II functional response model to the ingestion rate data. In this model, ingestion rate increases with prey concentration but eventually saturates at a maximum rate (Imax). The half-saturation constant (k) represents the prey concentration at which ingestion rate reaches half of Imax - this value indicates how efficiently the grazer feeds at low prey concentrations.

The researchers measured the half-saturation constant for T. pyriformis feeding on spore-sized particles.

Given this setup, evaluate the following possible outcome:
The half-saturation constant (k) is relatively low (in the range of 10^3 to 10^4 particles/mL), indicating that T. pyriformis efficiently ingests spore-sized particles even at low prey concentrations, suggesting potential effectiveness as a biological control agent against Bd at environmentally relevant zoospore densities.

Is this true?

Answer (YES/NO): YES